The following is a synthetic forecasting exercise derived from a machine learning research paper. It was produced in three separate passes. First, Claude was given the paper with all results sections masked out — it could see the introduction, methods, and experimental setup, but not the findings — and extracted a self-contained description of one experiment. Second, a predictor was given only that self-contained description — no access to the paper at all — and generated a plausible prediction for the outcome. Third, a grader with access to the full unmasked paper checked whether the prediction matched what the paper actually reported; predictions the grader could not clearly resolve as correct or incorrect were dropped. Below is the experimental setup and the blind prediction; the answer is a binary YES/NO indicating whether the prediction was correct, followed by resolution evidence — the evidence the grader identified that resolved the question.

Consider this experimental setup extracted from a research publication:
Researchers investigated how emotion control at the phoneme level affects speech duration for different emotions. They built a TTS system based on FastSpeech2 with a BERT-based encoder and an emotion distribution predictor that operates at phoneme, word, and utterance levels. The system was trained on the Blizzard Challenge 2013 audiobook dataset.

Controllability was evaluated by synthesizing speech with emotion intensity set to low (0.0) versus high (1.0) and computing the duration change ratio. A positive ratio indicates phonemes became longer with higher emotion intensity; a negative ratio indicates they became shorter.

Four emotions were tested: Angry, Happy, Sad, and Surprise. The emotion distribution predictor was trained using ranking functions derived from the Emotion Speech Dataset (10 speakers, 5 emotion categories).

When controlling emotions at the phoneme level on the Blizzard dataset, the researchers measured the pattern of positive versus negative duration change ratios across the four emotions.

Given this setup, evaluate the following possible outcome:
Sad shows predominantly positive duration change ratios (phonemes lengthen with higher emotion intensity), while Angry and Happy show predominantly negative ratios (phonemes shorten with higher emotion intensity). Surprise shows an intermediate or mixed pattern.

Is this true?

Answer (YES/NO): NO